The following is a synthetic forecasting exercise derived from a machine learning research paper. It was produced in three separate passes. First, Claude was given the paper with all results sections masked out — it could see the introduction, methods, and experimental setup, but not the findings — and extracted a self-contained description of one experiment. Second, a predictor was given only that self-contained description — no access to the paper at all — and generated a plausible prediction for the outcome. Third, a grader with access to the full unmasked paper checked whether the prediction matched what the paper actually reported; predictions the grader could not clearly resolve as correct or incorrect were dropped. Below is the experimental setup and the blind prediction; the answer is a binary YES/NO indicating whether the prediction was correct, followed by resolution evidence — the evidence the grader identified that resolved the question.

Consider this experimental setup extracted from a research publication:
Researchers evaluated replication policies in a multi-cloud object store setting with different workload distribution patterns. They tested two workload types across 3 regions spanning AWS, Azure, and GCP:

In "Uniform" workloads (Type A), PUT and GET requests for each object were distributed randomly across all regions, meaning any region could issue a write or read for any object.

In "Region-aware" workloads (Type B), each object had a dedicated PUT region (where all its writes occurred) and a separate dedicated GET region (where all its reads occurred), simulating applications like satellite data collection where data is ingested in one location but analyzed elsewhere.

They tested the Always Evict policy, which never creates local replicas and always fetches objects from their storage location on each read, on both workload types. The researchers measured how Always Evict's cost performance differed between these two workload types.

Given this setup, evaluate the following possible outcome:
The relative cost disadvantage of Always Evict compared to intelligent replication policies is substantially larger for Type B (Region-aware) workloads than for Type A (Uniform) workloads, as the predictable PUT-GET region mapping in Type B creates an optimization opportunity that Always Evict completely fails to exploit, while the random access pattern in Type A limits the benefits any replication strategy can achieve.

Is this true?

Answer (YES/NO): YES